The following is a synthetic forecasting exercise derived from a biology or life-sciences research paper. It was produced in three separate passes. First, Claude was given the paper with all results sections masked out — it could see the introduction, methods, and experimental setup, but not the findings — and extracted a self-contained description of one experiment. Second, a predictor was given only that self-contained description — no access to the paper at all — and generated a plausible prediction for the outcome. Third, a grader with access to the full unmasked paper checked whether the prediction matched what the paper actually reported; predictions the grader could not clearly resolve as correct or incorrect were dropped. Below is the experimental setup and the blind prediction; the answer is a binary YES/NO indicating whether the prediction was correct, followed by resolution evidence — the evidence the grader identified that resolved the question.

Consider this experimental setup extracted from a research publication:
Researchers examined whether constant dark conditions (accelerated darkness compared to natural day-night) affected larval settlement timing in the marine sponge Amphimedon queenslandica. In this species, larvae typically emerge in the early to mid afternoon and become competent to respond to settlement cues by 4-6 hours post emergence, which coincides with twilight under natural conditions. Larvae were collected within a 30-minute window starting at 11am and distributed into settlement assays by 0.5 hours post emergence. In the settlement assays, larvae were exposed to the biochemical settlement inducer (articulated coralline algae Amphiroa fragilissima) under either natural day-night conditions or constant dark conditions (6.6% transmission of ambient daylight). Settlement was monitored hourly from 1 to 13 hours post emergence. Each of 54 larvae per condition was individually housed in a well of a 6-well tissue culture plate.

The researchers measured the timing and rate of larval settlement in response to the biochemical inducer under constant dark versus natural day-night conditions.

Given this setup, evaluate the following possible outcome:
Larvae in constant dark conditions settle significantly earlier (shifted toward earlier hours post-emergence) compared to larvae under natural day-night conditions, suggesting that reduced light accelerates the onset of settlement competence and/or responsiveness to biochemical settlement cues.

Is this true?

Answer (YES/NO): YES